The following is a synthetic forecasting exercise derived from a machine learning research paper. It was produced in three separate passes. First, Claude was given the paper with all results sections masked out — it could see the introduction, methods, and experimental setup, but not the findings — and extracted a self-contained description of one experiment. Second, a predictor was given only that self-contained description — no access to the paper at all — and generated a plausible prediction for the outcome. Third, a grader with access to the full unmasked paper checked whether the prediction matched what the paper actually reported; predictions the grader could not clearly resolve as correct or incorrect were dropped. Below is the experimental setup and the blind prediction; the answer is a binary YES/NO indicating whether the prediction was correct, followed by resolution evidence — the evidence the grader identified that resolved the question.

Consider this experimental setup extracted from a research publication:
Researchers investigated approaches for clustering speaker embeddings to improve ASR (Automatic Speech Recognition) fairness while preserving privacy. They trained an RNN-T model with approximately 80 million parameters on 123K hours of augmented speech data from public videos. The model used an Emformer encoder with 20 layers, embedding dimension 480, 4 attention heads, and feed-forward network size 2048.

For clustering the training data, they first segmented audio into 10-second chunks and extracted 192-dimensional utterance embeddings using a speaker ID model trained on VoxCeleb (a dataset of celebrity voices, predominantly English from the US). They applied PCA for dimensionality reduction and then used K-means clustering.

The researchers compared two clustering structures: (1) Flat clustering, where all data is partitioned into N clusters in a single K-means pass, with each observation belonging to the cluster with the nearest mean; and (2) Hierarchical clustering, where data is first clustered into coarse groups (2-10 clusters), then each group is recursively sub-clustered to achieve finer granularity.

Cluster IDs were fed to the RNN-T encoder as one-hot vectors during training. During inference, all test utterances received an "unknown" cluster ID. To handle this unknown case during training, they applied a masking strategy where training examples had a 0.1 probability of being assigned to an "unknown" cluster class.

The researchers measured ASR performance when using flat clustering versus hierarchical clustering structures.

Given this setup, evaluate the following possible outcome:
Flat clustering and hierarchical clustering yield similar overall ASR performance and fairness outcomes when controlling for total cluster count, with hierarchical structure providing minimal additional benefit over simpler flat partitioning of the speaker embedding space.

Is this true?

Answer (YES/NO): NO